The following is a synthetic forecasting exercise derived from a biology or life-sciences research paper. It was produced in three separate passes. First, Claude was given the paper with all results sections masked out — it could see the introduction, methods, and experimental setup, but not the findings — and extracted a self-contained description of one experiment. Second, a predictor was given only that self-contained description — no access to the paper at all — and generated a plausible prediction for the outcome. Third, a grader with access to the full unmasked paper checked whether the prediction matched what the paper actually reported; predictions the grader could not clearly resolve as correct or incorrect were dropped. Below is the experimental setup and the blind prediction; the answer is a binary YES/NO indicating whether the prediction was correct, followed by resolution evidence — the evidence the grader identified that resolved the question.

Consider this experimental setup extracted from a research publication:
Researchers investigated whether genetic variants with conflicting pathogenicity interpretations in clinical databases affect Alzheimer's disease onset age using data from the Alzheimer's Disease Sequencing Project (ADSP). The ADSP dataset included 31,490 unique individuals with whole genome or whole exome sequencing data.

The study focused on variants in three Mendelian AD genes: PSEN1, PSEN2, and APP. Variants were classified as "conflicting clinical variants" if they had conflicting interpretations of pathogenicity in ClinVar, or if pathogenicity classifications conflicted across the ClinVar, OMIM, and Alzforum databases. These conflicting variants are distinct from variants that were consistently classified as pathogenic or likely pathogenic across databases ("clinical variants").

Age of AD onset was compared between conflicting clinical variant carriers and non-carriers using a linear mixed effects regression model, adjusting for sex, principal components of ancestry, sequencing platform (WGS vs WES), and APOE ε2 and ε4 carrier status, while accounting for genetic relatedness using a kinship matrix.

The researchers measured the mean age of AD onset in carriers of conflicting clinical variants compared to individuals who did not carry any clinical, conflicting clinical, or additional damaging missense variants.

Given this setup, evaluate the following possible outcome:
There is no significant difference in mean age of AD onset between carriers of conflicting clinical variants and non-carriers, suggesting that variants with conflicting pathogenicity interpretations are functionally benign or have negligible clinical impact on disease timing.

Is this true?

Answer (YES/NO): YES